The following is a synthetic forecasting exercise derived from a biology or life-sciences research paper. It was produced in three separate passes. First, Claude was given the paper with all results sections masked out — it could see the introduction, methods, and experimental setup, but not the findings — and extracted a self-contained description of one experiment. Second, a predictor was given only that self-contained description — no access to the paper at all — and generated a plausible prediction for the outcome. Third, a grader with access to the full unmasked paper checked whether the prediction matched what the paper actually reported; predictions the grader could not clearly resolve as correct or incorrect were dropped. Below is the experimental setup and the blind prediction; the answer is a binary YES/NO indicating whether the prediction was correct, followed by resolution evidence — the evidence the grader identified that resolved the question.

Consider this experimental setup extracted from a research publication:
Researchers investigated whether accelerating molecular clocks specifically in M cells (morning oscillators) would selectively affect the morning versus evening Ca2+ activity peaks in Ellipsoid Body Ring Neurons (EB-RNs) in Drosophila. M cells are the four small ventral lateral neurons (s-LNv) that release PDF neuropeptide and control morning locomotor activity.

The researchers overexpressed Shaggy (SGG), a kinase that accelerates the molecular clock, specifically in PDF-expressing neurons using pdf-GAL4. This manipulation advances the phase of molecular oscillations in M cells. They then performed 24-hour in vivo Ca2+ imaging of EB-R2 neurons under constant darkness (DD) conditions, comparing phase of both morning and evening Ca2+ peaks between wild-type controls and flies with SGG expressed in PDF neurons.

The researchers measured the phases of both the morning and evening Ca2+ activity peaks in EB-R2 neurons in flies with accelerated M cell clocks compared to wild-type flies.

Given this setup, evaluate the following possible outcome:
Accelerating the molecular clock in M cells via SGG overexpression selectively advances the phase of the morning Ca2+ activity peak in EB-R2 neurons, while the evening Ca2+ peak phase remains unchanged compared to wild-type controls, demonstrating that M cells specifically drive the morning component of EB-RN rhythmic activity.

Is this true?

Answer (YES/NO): YES